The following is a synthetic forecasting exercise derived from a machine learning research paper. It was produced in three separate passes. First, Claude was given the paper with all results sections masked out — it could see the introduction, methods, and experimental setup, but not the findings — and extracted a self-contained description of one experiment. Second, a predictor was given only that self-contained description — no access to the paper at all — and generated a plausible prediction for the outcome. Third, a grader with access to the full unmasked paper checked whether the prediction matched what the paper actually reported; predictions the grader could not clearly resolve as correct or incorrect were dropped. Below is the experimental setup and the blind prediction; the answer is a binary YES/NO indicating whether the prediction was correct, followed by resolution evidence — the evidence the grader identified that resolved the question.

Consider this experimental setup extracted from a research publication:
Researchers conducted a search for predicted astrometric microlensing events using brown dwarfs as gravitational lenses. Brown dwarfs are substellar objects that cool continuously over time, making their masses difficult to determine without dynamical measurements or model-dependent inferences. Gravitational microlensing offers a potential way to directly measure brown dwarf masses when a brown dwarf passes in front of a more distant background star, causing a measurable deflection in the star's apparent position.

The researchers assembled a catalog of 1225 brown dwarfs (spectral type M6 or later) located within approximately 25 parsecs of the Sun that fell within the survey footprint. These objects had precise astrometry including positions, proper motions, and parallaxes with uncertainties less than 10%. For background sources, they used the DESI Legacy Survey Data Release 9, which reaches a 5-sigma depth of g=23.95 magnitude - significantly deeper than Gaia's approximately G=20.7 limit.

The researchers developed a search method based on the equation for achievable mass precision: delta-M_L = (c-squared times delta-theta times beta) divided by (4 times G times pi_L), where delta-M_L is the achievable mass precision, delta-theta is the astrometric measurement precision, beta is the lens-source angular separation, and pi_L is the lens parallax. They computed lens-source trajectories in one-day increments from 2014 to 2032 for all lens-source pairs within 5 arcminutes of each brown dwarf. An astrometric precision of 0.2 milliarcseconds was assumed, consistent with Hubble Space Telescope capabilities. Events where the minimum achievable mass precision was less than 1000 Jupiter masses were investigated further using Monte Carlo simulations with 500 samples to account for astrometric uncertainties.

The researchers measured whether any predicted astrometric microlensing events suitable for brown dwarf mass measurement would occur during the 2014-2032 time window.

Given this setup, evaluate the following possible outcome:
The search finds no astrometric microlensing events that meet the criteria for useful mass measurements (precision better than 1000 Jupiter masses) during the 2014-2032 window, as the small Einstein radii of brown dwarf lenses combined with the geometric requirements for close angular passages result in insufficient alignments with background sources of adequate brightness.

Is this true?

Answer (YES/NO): NO